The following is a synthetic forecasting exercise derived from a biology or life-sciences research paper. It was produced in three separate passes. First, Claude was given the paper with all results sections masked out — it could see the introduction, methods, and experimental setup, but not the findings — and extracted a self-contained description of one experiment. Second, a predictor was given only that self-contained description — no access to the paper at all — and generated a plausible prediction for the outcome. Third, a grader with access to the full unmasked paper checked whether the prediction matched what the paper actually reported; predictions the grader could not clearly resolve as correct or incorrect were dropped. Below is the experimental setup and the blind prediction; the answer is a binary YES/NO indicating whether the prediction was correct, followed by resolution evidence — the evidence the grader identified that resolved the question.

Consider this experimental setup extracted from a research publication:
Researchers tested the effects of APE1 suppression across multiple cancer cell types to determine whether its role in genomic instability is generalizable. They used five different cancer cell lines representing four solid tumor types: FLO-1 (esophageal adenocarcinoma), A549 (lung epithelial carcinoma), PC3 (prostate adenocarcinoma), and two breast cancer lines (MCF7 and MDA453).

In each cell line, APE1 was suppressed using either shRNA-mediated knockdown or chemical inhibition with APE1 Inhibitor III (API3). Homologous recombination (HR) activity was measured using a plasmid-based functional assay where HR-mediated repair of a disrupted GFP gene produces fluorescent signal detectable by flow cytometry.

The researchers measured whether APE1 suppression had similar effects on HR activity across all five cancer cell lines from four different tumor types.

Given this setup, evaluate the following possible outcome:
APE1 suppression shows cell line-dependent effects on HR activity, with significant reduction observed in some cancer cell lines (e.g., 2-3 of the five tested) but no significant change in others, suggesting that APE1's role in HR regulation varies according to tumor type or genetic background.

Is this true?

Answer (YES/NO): NO